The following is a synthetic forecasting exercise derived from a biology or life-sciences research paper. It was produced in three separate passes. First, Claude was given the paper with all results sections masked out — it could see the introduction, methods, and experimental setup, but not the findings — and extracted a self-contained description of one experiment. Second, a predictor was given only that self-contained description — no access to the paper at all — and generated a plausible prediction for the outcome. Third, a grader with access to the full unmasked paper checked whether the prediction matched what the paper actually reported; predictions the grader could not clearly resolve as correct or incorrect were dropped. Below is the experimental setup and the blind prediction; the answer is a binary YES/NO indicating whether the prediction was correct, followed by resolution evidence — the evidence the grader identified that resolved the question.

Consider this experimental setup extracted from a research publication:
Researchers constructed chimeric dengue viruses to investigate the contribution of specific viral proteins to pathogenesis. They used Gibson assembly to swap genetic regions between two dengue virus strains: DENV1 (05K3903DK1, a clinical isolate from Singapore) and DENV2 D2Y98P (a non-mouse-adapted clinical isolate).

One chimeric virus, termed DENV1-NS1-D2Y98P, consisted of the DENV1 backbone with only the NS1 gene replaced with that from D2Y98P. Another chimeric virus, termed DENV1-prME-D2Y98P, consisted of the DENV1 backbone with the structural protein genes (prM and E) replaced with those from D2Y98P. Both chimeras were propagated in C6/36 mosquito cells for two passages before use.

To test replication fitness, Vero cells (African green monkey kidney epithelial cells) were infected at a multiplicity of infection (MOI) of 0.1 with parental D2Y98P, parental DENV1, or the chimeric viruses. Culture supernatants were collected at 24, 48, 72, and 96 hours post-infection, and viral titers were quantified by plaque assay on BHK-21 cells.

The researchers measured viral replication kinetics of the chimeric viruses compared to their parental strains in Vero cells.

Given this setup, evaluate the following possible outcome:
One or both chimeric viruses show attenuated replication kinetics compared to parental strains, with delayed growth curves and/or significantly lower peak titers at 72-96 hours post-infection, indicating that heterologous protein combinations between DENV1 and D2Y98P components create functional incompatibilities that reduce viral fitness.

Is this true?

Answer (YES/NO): YES